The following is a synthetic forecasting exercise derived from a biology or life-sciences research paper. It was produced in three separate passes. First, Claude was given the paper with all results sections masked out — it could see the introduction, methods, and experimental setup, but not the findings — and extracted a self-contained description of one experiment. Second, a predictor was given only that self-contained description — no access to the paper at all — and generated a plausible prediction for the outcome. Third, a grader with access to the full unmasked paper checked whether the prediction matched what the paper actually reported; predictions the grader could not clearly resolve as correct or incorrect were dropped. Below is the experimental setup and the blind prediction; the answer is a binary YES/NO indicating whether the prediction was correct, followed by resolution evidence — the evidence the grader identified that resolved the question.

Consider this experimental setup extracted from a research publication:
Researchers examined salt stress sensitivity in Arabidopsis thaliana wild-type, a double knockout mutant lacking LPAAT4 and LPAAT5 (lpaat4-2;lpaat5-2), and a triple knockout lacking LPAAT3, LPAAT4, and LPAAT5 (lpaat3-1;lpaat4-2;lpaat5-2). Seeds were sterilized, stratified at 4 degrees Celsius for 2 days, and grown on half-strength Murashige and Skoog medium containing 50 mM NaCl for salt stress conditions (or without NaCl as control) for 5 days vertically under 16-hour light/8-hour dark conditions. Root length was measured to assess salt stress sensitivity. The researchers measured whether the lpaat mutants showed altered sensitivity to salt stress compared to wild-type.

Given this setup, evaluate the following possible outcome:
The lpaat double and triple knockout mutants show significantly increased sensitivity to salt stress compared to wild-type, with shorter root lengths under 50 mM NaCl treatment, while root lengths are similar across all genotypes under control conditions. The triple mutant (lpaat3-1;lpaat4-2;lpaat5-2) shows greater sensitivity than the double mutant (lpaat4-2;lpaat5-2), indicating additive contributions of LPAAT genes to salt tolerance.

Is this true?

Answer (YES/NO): NO